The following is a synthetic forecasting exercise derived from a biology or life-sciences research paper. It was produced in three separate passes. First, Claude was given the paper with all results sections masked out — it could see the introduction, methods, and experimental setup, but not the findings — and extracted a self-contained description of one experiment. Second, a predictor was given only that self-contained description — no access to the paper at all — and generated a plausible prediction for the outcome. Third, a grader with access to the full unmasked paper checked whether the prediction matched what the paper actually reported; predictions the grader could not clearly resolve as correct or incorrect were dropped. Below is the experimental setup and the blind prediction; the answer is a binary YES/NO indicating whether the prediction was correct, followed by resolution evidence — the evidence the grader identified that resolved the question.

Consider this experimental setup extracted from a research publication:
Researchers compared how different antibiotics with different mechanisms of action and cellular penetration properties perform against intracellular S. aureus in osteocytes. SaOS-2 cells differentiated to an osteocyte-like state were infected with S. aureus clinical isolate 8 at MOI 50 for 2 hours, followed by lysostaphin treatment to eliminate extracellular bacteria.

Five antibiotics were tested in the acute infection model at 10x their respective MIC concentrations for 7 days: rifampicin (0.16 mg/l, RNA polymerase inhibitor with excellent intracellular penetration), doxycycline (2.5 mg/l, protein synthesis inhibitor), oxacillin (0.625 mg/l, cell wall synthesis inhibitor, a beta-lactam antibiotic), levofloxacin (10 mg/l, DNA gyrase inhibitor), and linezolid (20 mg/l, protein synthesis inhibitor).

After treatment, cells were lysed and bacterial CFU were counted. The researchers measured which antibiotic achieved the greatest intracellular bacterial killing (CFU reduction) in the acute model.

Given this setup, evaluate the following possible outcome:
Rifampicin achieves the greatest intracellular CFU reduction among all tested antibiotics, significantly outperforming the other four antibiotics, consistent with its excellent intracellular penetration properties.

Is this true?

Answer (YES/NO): NO